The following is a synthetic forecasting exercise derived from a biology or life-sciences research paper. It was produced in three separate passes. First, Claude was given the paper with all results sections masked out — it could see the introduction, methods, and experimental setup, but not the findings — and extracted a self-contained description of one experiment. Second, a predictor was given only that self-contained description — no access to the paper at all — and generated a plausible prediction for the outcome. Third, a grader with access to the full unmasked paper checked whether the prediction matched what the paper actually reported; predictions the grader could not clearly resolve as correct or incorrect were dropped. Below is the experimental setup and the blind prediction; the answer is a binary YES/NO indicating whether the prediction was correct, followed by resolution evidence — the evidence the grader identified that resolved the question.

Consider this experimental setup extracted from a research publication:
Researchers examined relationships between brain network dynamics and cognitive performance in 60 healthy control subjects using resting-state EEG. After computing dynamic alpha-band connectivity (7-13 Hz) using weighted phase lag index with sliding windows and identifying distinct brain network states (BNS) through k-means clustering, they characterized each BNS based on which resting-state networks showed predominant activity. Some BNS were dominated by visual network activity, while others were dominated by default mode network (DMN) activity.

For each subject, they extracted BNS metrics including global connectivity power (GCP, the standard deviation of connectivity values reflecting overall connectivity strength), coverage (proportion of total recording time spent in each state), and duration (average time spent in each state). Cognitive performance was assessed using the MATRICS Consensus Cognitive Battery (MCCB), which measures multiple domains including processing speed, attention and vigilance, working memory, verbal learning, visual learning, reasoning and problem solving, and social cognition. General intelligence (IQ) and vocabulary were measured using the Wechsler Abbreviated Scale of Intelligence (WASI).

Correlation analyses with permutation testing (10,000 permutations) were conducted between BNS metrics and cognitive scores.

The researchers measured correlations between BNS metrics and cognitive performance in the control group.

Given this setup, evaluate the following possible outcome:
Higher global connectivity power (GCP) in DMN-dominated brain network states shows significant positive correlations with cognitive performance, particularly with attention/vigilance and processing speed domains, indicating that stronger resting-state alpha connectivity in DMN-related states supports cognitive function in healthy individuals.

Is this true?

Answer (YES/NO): NO